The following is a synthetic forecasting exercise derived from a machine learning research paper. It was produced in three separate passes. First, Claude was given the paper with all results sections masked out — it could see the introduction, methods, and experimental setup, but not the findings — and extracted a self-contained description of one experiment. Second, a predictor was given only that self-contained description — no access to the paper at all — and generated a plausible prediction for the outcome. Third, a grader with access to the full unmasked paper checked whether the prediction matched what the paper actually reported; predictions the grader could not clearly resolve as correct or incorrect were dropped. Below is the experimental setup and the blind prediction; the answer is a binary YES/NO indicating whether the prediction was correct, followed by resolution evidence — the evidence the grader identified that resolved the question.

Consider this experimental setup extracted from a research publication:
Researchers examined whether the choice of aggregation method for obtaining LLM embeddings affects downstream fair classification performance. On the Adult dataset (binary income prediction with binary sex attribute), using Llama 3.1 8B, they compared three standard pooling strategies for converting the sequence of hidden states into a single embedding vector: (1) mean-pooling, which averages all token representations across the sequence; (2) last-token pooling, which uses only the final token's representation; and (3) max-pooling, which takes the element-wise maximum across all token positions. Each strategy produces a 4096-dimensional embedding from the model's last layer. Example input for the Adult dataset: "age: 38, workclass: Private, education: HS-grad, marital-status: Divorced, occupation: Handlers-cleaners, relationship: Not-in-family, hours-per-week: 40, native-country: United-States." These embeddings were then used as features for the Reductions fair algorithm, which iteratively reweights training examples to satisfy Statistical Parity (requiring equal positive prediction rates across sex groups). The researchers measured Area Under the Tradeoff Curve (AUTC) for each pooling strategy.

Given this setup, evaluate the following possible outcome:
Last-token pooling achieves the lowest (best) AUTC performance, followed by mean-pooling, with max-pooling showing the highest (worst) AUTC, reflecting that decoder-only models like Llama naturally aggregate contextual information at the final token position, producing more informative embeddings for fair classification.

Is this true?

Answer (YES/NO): NO